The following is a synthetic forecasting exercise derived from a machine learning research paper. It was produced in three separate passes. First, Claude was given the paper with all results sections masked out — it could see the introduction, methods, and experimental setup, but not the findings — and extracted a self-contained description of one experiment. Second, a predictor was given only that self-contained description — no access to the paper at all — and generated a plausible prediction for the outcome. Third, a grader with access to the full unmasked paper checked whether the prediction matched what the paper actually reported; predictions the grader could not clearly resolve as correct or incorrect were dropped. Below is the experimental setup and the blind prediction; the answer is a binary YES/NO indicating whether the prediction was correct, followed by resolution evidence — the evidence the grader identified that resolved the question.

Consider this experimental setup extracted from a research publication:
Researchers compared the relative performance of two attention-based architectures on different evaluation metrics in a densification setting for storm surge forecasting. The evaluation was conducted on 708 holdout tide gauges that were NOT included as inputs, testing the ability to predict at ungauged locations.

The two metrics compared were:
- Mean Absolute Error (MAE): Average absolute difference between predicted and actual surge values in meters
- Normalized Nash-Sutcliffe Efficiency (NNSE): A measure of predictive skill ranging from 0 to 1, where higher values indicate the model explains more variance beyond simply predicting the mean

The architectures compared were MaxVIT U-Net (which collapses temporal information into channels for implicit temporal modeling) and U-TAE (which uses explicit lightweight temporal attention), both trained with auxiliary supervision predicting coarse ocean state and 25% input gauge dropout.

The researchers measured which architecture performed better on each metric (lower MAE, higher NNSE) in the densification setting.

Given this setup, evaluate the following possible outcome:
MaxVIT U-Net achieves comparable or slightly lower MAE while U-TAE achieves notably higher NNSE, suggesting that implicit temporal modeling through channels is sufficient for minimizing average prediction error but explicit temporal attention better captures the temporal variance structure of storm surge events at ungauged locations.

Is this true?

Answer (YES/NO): NO